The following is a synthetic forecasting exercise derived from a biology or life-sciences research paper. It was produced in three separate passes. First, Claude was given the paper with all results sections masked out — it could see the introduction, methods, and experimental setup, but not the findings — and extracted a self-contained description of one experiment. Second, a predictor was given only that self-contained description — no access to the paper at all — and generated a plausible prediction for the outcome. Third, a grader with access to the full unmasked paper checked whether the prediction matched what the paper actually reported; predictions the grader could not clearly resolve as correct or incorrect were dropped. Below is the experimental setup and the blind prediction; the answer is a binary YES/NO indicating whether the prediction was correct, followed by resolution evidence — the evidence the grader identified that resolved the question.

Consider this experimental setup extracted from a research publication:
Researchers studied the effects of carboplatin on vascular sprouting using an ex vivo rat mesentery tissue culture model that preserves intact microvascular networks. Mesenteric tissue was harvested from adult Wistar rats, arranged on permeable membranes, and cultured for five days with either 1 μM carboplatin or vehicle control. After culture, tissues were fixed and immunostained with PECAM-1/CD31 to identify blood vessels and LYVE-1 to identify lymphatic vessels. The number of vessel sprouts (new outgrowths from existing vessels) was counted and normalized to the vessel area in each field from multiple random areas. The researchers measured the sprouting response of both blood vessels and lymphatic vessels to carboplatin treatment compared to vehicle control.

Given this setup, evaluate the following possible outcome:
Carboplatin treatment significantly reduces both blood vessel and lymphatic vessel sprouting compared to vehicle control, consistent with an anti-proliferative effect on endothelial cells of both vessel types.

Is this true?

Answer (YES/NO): NO